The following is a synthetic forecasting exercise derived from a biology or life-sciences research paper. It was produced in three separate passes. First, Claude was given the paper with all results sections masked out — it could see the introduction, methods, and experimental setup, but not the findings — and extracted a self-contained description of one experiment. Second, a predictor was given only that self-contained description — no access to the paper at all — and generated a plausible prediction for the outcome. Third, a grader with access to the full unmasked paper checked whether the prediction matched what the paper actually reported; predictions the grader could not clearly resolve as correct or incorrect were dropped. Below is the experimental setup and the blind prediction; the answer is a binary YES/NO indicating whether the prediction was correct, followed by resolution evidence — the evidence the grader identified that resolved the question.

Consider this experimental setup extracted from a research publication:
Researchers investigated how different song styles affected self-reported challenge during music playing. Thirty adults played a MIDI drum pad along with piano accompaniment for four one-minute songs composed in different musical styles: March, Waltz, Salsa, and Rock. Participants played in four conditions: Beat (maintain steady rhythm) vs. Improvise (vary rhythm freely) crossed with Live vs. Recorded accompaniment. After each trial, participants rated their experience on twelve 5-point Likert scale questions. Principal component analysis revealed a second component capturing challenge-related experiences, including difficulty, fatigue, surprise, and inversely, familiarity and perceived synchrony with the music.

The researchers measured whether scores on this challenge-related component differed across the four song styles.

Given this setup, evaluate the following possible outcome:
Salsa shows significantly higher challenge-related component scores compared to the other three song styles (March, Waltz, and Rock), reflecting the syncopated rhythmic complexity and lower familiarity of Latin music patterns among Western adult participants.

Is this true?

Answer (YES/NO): YES